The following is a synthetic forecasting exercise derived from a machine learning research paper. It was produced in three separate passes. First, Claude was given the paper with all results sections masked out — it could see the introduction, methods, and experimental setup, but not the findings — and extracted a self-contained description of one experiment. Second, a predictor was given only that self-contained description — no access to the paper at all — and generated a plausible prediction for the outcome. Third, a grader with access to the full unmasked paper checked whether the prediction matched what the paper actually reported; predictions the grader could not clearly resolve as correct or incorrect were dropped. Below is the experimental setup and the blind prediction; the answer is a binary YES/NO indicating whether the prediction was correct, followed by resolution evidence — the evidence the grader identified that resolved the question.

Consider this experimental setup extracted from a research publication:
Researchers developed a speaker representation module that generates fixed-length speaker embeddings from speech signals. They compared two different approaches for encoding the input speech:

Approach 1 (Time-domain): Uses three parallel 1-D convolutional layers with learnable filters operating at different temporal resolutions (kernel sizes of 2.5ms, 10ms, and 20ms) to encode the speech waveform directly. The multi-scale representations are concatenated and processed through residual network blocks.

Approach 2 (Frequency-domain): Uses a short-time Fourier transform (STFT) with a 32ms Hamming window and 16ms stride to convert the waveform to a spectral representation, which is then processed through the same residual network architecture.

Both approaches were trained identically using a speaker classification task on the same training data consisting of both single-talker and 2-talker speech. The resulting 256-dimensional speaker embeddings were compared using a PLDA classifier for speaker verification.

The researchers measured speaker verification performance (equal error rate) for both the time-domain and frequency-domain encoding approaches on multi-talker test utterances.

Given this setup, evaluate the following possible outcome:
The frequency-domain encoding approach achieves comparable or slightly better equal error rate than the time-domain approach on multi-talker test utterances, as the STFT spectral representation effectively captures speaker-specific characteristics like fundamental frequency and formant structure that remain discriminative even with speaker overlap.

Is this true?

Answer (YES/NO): NO